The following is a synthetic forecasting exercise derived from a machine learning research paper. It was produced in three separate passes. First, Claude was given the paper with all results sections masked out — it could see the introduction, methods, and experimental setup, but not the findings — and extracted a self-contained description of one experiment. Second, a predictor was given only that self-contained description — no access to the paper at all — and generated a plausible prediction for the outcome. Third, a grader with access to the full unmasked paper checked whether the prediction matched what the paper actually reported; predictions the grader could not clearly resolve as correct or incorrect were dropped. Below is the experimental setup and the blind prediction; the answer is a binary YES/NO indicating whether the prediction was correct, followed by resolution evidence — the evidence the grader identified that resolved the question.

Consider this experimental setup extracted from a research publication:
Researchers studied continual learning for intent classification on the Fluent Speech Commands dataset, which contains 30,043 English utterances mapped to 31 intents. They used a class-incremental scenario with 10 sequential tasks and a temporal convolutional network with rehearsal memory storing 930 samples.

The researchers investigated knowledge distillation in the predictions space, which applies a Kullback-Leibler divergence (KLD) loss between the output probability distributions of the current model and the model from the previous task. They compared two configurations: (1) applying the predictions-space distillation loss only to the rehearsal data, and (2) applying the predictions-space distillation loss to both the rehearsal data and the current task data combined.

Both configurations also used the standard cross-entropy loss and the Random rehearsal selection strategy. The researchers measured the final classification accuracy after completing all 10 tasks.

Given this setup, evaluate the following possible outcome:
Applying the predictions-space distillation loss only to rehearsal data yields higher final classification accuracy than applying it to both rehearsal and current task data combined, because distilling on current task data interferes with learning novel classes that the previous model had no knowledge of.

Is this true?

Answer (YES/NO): NO